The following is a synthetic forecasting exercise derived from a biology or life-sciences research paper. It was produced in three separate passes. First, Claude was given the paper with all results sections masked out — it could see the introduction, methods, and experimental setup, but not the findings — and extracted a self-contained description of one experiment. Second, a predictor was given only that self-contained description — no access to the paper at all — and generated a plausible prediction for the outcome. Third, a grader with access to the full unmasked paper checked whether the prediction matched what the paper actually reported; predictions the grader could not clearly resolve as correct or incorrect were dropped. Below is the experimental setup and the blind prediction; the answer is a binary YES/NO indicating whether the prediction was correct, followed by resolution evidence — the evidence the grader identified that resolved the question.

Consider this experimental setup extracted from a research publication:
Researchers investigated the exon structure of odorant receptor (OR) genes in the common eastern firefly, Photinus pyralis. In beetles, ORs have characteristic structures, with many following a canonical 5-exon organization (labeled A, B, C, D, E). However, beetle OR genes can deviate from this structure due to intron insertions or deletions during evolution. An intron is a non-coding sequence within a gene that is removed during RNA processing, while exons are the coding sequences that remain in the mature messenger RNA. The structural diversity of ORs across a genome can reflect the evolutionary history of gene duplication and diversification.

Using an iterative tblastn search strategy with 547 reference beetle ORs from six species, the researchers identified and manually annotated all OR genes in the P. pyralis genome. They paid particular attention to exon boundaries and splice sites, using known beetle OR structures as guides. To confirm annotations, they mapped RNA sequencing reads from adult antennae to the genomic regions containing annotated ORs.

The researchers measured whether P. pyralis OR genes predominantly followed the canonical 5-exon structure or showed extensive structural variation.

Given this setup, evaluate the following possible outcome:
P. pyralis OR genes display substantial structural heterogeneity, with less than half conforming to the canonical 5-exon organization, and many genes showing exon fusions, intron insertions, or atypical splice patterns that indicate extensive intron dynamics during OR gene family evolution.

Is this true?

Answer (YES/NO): YES